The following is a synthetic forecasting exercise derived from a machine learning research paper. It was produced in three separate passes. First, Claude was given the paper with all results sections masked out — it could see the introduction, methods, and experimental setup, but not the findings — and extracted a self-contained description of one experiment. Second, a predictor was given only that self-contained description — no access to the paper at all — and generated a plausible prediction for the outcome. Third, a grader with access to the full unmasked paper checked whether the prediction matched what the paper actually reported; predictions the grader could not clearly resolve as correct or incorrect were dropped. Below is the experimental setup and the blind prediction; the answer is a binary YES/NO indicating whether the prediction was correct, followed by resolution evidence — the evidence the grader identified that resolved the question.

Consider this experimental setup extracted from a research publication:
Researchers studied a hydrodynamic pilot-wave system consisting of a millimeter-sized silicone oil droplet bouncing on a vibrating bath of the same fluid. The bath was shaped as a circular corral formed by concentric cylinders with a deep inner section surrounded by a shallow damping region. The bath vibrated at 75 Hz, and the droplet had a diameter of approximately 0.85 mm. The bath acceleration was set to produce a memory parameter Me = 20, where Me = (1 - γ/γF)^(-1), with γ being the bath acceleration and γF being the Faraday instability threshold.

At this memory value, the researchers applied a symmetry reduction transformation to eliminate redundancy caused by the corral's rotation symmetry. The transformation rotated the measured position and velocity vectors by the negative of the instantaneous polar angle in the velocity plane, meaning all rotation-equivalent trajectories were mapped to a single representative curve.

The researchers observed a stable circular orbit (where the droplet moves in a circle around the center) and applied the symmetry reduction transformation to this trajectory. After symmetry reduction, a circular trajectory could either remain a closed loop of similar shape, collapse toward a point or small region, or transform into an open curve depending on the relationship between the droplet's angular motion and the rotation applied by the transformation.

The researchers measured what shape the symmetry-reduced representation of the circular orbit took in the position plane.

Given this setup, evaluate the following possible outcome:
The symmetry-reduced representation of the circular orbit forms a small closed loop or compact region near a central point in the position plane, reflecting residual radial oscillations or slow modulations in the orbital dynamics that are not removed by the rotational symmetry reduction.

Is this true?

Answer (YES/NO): NO